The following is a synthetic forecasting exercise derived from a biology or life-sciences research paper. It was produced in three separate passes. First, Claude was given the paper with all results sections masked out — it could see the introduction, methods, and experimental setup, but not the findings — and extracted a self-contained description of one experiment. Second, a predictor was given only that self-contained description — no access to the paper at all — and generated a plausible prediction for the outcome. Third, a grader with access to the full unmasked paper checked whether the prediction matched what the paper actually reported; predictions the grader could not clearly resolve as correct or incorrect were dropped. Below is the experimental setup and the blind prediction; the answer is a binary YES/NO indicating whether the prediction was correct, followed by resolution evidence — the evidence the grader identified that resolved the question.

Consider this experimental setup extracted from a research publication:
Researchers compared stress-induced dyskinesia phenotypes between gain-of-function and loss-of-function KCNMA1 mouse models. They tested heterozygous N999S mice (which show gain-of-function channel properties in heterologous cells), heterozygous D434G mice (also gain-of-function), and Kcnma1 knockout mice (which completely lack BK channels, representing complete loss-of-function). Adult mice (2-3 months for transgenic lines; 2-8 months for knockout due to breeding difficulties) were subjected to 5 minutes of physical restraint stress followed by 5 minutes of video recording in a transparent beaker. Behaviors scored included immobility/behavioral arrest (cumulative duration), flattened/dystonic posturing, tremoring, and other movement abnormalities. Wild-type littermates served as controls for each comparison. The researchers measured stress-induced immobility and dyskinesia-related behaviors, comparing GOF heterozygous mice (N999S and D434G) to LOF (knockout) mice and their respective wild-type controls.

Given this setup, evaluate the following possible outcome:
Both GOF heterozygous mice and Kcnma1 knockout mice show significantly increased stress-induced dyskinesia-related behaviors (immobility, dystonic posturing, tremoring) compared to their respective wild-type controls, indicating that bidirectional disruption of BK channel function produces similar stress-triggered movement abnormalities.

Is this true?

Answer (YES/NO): NO